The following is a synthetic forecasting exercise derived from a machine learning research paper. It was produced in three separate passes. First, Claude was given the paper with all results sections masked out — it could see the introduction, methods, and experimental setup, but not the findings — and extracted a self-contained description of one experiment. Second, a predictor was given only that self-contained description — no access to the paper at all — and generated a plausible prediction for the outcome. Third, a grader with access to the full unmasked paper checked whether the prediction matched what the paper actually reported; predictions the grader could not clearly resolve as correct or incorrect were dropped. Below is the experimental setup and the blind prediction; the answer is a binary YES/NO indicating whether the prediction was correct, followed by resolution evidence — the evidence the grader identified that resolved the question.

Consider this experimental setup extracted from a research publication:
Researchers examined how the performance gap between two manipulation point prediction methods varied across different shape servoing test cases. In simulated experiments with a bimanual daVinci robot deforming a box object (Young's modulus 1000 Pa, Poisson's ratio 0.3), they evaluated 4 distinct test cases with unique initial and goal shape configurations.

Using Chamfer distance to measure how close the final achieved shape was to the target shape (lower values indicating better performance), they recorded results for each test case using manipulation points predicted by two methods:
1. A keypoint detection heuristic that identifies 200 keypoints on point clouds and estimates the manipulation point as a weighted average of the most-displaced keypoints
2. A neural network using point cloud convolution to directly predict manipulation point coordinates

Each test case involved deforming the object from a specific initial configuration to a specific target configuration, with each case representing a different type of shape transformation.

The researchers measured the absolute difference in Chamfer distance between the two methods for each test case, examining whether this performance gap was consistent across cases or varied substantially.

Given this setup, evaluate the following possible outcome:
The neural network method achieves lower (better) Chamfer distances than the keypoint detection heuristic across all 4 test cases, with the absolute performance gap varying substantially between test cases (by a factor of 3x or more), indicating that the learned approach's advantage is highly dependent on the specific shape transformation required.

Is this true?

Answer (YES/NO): NO